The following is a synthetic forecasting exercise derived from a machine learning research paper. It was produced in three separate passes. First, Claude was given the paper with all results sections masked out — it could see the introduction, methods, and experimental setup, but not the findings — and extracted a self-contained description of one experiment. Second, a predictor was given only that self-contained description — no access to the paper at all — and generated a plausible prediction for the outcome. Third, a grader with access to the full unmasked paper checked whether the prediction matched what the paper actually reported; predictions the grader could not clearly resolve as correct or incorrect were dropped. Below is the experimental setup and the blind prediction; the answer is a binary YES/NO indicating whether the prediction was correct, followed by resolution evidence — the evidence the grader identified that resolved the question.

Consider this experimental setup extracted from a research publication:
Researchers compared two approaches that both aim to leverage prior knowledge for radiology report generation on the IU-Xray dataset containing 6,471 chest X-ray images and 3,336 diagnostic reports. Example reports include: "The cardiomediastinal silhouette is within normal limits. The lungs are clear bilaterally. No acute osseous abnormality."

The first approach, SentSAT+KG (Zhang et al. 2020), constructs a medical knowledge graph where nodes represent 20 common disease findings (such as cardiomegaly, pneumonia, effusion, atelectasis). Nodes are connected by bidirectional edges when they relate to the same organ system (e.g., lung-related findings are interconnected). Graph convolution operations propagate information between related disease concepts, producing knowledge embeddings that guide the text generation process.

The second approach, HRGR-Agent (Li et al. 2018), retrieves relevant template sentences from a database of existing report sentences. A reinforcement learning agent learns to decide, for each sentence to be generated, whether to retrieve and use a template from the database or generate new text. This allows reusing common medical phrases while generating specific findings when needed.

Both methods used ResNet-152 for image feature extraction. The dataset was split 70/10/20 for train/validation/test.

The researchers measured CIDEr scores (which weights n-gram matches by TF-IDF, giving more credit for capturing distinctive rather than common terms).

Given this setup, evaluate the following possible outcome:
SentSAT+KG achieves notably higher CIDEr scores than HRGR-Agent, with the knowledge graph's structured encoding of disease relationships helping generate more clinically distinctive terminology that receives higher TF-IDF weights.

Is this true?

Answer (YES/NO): NO